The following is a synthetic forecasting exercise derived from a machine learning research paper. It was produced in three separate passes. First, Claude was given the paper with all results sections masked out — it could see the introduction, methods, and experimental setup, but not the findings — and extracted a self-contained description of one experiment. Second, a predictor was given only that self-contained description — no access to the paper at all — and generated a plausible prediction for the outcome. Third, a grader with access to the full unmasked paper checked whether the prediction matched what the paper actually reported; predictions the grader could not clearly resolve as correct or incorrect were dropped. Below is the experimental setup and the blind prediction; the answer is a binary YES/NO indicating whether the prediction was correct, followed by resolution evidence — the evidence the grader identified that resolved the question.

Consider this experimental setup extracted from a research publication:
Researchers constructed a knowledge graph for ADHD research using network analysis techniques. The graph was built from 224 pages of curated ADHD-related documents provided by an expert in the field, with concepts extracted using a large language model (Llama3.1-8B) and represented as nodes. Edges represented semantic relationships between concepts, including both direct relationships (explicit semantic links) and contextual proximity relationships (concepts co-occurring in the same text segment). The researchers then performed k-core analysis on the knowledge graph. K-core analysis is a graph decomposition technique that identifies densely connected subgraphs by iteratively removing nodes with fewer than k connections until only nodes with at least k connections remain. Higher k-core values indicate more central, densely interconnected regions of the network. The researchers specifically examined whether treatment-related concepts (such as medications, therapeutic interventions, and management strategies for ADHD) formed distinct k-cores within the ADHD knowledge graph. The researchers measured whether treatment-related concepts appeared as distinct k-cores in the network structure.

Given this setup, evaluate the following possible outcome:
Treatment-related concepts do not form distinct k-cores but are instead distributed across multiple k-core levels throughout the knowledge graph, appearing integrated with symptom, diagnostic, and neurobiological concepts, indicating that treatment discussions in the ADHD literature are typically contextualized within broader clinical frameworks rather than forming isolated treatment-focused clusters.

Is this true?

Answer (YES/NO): NO